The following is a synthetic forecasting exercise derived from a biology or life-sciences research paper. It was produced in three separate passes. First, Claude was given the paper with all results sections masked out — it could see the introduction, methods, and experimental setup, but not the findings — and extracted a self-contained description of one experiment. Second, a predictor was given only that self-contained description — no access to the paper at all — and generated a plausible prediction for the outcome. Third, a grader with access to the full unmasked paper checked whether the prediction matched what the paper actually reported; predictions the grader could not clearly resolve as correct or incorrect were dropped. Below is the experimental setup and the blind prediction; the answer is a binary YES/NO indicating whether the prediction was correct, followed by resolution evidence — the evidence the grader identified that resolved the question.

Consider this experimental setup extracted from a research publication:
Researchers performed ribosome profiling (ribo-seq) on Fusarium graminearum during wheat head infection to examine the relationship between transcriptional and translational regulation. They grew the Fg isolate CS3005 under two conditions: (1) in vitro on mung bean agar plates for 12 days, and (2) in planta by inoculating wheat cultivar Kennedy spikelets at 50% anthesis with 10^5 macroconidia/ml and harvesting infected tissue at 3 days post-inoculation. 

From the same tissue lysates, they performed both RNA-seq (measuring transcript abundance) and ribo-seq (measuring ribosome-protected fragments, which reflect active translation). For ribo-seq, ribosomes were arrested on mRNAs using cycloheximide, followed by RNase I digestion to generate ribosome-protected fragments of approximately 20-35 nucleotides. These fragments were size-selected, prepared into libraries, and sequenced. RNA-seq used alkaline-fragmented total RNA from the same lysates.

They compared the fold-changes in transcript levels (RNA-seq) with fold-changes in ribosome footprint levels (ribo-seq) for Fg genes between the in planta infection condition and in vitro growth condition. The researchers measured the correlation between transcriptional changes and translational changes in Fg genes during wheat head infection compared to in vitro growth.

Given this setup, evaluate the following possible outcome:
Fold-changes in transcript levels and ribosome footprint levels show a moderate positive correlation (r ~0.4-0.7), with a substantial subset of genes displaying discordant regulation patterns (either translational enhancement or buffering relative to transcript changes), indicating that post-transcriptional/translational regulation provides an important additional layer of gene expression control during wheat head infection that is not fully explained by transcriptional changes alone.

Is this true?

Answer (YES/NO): YES